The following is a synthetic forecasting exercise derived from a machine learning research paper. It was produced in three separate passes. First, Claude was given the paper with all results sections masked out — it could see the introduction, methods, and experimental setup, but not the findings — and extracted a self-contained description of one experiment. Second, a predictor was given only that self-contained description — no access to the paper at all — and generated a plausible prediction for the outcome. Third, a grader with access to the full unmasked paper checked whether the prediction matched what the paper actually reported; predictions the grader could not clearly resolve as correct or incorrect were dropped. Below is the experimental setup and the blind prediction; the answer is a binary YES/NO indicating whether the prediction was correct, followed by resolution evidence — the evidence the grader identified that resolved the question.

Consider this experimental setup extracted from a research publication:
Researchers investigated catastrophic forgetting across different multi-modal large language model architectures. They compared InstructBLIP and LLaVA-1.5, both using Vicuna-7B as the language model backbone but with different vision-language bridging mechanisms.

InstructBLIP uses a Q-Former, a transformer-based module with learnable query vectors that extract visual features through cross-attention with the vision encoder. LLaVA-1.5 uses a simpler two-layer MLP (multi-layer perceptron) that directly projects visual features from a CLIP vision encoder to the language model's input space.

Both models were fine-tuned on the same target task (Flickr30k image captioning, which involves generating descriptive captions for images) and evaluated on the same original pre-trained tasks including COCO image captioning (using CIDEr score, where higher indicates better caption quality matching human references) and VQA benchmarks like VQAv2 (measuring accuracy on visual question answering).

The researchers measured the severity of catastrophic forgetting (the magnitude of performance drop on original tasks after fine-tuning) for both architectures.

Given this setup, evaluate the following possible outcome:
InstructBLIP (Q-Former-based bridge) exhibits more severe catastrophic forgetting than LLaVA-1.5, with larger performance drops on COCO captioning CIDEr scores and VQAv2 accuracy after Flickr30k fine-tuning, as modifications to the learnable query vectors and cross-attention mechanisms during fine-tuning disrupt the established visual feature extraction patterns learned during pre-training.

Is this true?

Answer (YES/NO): NO